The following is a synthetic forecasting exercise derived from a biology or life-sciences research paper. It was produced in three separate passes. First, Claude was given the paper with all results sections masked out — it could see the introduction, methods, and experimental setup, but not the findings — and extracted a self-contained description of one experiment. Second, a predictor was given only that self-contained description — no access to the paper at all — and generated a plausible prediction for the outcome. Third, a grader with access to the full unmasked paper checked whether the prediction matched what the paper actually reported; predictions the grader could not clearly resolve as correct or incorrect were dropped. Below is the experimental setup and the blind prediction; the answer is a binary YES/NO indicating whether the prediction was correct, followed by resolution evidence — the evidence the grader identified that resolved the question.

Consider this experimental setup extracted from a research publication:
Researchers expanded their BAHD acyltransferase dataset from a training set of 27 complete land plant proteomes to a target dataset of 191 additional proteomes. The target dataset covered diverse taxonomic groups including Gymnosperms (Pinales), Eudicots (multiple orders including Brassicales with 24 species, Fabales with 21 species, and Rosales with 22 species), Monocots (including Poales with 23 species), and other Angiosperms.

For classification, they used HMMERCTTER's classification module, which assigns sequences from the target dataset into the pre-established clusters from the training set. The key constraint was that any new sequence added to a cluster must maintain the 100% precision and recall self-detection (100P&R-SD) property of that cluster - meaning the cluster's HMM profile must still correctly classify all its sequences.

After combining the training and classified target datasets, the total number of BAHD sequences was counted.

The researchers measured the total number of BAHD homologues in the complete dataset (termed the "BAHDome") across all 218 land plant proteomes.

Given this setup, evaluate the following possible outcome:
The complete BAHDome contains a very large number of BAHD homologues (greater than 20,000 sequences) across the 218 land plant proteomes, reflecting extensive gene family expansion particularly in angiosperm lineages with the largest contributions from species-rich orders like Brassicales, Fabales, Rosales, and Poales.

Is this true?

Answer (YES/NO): NO